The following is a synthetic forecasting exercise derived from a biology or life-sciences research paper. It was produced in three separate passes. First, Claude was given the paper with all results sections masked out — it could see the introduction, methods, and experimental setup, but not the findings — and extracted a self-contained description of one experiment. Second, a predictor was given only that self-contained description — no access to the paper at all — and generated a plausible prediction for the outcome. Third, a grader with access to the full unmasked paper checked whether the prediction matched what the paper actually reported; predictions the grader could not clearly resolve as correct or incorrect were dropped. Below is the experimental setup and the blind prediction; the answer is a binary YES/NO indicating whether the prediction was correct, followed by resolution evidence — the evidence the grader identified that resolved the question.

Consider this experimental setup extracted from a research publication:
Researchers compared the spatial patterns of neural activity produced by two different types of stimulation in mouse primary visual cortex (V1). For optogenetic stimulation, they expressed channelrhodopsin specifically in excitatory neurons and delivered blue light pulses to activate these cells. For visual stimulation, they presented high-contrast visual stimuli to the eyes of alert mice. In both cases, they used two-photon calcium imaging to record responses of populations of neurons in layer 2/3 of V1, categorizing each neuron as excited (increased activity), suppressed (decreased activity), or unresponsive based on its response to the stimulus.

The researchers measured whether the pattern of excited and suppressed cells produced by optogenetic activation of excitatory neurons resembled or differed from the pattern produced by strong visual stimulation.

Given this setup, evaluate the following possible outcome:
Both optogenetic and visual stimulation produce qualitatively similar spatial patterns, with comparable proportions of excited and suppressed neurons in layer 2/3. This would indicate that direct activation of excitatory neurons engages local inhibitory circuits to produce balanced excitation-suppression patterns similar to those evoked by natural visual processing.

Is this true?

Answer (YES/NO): YES